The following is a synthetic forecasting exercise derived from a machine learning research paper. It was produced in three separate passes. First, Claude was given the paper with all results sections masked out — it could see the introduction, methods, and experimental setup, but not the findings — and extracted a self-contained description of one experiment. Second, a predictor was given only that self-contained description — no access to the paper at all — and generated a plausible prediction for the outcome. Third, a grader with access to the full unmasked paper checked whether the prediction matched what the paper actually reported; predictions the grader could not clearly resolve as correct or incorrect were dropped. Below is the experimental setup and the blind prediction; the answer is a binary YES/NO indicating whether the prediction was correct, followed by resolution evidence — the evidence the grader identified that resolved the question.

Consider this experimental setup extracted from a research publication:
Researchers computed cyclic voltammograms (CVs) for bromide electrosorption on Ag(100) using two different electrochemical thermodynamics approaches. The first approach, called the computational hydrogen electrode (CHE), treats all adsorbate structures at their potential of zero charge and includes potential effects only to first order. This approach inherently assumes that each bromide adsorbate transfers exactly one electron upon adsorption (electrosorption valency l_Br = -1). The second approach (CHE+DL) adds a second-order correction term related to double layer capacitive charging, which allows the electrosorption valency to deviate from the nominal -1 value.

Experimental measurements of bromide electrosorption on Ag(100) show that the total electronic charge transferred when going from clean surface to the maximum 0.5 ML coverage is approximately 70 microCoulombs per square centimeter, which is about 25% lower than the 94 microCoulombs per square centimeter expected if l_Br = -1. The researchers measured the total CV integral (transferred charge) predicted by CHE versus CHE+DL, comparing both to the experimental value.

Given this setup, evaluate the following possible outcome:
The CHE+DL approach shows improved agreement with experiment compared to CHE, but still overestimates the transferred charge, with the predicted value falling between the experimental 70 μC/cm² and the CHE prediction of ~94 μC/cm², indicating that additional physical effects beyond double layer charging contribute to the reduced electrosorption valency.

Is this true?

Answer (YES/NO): NO